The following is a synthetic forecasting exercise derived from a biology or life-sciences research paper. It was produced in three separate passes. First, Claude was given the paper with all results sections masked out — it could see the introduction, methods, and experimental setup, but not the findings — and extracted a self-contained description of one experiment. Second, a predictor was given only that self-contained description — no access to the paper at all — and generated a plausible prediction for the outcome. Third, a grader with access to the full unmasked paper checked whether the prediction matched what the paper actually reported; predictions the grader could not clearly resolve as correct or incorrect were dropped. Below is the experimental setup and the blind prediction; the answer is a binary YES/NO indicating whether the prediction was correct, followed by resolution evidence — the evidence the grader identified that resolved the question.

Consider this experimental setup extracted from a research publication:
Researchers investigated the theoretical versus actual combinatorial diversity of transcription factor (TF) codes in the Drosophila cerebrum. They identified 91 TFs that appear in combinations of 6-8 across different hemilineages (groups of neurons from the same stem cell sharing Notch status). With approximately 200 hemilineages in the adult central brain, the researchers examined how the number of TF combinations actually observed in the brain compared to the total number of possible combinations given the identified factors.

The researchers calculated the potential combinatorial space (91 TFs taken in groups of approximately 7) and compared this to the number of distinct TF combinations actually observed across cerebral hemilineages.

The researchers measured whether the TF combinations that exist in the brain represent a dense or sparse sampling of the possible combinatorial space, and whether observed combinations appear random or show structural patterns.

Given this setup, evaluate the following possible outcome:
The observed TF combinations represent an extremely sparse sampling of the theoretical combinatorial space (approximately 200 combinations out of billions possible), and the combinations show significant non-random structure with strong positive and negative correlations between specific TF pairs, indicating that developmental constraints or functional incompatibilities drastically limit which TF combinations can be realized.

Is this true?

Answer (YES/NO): NO